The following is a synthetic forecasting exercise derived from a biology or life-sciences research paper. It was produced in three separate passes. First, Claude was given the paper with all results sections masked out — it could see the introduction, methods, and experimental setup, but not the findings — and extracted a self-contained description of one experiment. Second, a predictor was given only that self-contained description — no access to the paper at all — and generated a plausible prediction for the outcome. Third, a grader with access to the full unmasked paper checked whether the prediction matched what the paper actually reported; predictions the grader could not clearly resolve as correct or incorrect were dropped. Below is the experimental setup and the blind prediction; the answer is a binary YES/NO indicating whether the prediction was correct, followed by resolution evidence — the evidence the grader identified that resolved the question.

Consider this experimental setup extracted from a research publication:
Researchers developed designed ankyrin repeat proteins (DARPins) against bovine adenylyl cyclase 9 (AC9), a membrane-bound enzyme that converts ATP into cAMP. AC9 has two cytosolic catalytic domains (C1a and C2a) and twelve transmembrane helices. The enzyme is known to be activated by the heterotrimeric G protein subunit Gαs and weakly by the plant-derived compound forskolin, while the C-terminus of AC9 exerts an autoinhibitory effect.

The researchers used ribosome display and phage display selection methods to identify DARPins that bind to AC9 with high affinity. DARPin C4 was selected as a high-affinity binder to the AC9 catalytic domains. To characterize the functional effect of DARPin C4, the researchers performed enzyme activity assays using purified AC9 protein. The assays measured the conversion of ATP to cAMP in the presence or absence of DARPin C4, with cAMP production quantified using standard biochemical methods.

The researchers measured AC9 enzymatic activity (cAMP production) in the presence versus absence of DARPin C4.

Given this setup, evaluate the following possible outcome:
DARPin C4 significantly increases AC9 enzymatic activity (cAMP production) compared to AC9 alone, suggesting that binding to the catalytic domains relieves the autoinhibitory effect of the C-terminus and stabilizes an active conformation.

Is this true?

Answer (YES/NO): NO